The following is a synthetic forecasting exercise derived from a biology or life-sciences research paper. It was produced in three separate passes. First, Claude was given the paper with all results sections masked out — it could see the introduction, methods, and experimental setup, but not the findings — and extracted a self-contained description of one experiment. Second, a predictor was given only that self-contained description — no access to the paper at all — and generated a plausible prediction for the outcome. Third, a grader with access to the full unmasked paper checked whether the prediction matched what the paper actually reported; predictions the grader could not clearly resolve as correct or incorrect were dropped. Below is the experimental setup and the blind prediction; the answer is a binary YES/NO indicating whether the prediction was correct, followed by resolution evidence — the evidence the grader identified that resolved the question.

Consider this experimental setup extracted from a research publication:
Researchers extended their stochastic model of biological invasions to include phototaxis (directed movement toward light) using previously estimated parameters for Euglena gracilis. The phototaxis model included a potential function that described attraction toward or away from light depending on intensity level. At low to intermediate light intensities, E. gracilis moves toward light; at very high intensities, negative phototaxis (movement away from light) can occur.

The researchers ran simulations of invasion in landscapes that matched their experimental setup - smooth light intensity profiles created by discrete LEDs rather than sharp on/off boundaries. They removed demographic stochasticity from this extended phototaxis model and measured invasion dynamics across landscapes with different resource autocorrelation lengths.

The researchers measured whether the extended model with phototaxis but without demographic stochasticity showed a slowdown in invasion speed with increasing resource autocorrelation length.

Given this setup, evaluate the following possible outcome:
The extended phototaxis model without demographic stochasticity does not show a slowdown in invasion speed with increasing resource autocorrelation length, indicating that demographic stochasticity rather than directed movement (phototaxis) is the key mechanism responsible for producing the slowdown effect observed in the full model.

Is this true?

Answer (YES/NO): YES